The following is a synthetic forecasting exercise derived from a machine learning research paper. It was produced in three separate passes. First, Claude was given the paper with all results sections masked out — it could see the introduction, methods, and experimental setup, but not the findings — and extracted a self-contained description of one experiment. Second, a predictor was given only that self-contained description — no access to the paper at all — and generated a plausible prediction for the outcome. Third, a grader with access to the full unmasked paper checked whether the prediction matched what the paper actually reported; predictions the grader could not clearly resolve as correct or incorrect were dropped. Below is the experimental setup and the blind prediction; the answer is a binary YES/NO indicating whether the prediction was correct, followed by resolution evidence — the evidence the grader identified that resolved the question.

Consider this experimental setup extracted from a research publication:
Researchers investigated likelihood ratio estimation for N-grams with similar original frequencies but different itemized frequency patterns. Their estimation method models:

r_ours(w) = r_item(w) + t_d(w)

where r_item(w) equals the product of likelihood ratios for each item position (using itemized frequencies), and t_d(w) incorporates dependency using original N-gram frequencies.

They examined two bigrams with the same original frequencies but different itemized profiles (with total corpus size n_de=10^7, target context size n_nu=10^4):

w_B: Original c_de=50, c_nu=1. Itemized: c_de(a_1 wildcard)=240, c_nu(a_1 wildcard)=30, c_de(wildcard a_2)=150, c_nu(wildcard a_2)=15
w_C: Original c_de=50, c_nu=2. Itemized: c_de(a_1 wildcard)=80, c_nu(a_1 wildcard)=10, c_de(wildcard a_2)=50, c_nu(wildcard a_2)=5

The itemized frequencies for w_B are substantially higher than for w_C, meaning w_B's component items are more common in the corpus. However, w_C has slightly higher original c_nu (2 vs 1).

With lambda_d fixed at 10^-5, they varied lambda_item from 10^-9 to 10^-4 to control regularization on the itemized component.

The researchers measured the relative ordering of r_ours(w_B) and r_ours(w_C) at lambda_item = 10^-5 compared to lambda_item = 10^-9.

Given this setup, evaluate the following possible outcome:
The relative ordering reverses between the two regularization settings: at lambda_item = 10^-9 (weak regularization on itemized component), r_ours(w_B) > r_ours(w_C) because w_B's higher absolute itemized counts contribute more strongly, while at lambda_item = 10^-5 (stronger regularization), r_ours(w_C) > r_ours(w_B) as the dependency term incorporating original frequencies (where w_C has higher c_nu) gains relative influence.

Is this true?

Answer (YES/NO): NO